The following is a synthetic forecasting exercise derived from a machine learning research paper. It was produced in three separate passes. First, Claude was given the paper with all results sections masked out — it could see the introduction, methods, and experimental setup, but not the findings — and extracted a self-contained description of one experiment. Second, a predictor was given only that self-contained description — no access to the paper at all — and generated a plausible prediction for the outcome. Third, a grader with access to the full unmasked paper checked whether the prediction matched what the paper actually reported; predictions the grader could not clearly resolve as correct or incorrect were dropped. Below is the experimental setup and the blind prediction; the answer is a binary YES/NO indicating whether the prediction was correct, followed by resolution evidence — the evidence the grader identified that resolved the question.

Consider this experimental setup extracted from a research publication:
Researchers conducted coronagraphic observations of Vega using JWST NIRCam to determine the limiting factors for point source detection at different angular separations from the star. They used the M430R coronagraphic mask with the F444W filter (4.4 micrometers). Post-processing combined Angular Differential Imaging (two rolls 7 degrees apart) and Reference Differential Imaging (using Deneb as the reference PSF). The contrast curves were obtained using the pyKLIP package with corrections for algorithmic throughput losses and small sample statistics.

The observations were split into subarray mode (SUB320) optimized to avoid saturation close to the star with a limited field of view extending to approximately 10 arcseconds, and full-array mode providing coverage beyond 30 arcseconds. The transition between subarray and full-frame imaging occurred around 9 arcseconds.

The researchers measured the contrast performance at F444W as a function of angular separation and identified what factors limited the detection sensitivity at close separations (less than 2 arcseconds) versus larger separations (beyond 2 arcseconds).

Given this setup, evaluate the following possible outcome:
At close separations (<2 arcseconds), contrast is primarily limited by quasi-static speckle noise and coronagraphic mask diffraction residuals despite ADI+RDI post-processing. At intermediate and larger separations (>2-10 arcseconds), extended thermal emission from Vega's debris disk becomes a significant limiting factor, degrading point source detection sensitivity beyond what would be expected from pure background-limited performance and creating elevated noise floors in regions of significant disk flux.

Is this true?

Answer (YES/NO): NO